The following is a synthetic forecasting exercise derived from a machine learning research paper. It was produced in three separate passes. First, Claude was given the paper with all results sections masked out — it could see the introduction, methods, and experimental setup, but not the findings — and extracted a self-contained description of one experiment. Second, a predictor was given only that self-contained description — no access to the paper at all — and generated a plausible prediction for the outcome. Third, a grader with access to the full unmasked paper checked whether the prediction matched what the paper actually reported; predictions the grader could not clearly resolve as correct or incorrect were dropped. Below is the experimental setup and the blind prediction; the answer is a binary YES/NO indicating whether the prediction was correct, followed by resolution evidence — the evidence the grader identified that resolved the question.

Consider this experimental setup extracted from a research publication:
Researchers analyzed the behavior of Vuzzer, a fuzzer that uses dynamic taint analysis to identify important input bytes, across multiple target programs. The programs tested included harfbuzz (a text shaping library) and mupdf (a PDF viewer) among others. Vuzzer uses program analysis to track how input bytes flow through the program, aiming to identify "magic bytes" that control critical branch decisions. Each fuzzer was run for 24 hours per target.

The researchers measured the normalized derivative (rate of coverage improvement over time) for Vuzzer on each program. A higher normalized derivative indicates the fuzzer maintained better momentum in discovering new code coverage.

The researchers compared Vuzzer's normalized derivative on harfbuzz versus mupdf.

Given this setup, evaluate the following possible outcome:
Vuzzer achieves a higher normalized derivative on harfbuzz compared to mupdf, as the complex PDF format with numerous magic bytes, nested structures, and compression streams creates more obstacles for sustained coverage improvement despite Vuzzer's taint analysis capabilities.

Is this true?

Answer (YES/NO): YES